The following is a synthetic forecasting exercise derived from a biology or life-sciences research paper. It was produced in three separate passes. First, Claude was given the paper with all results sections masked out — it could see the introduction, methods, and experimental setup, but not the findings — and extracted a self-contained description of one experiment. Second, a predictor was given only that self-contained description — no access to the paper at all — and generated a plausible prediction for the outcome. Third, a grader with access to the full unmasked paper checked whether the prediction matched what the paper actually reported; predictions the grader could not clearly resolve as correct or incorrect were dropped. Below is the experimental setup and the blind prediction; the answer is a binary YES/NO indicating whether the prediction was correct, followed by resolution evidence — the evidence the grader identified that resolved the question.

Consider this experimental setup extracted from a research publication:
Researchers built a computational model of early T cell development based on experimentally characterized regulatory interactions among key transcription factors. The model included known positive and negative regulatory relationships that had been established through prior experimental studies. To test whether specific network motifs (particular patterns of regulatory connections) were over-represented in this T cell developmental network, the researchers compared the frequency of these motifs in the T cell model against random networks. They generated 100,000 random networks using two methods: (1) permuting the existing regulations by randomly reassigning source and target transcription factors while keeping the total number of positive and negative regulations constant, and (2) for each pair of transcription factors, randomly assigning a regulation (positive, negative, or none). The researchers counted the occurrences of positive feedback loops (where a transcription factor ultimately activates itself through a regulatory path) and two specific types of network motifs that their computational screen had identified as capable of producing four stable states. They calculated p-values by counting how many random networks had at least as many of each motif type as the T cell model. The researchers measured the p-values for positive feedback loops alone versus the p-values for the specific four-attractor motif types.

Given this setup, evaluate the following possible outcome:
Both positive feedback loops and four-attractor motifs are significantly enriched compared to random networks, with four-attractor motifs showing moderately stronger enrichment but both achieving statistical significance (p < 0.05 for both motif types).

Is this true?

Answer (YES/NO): YES